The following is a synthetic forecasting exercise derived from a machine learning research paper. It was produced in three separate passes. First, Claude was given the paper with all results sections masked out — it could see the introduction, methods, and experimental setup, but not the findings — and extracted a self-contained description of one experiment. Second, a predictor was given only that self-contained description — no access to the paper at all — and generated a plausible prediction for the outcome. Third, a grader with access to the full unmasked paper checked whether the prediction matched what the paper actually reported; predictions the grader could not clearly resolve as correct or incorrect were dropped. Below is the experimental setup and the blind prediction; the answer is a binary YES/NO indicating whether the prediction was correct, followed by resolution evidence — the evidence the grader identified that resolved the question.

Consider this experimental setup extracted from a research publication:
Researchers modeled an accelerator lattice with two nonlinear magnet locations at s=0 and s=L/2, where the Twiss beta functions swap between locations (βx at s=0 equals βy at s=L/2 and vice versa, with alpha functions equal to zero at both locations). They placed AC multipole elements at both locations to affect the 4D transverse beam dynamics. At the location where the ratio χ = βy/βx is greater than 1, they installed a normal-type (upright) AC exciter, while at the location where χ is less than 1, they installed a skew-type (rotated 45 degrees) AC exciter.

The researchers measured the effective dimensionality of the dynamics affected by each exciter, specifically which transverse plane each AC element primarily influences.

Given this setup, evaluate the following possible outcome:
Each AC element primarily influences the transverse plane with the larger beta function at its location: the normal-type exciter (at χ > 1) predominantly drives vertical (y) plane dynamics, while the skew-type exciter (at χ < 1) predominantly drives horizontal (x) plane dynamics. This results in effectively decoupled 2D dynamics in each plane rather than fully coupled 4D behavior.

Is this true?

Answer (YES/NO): NO